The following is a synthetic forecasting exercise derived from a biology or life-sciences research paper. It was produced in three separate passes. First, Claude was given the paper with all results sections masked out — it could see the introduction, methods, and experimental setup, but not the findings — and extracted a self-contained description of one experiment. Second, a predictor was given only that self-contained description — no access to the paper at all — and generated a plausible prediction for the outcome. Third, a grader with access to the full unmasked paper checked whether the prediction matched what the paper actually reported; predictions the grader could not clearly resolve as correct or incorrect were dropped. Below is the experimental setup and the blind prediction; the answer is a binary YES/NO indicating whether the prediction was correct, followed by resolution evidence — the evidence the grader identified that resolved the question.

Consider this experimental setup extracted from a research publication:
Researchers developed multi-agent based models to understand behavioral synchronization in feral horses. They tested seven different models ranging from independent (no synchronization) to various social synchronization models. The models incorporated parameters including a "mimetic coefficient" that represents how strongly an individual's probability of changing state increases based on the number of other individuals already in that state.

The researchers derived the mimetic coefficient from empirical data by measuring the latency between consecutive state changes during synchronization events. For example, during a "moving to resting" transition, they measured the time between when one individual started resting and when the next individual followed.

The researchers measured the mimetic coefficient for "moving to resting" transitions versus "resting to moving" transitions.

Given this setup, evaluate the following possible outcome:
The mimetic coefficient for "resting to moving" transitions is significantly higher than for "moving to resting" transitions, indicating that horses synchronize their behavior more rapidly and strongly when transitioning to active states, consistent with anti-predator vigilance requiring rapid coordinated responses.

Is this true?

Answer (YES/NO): NO